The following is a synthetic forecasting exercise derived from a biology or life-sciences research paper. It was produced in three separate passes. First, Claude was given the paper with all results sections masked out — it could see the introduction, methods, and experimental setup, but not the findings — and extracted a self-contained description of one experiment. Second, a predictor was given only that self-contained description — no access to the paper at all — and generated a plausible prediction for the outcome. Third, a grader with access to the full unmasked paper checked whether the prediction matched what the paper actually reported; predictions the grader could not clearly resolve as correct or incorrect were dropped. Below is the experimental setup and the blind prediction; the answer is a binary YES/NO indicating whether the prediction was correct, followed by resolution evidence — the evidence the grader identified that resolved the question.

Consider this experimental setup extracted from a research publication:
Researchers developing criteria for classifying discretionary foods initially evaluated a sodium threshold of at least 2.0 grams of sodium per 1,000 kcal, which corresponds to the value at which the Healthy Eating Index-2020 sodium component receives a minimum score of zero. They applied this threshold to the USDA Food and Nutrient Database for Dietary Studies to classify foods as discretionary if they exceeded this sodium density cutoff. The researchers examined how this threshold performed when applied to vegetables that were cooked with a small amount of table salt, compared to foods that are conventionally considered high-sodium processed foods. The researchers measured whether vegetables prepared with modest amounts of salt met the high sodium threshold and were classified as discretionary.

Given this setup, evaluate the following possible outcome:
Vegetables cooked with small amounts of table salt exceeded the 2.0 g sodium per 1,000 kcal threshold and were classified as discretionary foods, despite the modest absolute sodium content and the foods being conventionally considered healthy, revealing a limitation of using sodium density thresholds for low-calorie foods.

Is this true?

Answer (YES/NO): YES